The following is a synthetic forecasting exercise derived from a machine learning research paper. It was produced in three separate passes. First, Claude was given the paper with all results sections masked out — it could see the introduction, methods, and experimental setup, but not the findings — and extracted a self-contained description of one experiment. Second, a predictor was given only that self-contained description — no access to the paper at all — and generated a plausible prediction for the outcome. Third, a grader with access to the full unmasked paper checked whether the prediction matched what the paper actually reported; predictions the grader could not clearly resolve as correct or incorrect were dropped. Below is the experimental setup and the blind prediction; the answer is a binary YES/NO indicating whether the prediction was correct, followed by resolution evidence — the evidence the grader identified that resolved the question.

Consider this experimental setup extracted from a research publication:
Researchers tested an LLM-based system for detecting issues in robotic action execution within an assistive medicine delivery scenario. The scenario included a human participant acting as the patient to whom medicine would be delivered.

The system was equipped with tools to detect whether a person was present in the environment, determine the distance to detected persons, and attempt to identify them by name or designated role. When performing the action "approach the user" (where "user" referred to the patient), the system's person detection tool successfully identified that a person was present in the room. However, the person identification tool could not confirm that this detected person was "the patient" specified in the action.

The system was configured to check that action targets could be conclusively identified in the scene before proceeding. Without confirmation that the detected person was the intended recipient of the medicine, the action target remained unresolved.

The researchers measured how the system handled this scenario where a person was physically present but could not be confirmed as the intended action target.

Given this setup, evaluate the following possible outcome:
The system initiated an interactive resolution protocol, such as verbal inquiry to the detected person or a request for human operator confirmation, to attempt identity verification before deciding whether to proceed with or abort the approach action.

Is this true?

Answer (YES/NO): YES